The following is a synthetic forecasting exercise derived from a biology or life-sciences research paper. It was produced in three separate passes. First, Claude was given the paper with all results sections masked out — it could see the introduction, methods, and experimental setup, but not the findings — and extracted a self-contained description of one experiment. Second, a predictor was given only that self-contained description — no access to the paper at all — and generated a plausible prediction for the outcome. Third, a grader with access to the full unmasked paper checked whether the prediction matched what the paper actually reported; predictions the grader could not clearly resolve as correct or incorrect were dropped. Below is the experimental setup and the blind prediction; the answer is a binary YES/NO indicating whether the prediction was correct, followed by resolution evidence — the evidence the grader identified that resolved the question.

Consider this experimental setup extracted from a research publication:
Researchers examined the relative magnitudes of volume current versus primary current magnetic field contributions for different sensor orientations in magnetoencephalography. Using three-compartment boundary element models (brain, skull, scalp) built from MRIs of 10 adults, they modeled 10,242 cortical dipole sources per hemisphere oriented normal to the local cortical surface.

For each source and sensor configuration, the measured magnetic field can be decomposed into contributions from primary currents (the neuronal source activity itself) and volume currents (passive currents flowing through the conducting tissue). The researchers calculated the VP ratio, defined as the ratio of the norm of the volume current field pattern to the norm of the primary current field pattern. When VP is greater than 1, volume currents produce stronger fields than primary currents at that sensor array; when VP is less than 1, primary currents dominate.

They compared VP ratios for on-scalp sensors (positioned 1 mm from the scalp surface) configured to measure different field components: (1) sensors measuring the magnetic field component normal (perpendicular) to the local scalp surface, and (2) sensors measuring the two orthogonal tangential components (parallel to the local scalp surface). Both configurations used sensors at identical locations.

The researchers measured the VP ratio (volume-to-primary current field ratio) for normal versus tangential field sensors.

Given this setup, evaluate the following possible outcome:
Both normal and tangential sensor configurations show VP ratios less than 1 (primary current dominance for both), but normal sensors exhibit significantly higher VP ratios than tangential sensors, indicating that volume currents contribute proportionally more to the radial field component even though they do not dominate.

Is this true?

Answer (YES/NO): NO